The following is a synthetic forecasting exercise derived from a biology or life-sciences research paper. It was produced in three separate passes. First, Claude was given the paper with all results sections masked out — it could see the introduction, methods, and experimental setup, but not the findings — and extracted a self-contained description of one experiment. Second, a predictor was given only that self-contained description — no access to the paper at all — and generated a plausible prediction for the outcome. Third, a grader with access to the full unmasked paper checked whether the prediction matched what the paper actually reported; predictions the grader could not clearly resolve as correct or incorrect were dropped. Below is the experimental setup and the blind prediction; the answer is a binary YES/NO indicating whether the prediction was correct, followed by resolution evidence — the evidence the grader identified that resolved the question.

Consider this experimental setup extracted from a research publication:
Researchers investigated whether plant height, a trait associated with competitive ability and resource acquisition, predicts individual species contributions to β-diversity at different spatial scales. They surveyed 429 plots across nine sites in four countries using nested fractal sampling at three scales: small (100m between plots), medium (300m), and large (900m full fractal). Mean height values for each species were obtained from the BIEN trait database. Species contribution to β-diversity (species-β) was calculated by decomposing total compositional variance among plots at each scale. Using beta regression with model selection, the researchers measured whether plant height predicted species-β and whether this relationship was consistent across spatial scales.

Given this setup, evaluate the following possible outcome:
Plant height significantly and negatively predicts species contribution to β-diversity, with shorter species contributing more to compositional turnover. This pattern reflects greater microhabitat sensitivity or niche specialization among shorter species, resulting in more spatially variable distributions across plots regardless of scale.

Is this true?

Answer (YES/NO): NO